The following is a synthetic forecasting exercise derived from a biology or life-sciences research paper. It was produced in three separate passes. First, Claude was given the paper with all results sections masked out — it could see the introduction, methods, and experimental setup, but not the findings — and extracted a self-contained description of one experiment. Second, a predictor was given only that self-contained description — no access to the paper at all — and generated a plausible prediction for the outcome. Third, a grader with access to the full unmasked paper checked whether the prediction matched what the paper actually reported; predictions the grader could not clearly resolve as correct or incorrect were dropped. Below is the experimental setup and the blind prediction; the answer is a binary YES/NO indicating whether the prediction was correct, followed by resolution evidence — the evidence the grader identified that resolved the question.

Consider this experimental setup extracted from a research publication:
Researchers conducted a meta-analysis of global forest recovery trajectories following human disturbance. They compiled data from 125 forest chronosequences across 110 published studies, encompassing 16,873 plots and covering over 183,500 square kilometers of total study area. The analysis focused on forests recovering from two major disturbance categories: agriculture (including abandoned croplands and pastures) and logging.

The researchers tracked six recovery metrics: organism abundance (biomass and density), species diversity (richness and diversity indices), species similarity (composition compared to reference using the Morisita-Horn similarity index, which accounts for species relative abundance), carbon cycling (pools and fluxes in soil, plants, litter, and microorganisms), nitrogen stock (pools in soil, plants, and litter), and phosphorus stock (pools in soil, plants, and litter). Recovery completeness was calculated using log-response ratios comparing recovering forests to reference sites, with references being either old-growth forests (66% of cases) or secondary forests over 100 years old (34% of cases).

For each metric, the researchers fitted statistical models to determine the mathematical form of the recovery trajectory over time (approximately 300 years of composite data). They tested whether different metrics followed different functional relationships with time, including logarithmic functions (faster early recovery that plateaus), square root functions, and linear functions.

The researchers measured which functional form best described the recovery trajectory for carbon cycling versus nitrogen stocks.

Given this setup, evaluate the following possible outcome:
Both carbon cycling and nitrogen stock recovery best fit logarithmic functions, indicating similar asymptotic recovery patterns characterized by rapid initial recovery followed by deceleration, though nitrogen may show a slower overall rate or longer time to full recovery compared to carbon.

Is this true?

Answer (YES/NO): NO